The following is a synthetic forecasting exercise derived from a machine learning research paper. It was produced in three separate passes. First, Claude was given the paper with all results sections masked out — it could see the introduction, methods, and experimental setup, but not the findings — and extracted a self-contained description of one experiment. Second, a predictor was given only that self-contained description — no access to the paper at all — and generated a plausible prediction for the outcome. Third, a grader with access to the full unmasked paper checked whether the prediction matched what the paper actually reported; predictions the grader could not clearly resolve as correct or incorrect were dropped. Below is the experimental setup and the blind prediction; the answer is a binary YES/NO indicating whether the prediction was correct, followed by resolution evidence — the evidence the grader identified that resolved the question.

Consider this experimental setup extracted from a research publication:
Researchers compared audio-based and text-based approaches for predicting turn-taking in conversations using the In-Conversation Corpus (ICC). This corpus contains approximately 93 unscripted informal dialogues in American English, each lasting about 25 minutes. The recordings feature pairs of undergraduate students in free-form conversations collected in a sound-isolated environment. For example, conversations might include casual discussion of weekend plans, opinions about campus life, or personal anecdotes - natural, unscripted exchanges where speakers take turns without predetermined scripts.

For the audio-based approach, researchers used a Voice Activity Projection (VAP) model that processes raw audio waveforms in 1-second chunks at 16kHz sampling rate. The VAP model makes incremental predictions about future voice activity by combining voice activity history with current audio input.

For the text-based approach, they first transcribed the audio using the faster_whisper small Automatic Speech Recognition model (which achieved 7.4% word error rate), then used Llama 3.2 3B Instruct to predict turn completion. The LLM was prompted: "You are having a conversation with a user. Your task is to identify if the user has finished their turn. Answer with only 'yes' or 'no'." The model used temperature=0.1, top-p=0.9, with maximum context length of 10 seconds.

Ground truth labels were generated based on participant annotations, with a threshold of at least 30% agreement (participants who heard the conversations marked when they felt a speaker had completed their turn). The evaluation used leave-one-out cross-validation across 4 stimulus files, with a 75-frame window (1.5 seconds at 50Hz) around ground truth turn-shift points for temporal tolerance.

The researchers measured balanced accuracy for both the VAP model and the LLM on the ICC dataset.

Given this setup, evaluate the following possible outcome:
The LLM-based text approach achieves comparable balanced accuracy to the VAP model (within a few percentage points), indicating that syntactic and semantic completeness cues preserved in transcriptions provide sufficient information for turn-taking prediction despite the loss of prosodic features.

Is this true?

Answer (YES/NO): YES